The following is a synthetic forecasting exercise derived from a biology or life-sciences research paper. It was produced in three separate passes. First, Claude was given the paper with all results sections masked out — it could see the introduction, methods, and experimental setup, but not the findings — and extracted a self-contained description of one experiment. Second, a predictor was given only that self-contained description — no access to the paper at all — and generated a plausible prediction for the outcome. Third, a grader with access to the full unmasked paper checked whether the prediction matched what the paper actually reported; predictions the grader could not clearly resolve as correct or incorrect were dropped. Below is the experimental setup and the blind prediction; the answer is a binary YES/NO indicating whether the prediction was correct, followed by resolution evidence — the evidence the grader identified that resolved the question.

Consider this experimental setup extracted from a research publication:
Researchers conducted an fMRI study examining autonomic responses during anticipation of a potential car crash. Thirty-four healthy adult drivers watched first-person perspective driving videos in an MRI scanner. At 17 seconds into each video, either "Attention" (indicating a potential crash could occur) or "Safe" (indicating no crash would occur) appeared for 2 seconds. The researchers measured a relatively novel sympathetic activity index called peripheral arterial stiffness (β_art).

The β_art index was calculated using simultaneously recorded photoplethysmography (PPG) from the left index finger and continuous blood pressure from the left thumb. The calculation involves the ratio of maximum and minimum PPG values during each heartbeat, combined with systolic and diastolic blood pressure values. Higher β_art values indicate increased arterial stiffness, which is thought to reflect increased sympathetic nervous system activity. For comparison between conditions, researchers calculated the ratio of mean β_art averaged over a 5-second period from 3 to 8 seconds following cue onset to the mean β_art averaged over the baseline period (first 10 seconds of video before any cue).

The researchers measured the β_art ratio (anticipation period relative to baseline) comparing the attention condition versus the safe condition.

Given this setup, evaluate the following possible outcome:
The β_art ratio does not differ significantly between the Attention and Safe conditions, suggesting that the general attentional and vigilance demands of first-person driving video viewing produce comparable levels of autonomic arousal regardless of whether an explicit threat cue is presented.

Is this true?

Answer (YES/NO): YES